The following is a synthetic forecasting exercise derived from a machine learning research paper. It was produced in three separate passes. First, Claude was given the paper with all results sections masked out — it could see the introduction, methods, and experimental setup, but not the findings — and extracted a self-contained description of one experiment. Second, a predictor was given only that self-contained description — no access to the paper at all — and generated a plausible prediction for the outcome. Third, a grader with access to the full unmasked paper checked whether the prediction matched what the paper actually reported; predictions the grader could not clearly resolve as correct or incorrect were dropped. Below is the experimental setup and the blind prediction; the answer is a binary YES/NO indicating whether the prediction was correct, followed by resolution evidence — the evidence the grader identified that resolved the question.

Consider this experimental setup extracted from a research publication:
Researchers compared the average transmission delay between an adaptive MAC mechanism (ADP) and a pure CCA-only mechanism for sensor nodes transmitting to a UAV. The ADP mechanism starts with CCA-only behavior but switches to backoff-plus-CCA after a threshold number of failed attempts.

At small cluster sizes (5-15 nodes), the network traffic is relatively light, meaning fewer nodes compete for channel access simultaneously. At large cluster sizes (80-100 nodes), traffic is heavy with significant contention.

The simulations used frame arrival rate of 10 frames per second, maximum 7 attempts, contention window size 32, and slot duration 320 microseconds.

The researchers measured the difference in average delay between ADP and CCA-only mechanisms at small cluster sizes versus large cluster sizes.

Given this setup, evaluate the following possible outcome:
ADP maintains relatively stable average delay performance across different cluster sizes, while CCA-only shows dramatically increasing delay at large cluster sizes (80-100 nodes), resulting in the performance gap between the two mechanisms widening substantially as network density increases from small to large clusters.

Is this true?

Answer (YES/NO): NO